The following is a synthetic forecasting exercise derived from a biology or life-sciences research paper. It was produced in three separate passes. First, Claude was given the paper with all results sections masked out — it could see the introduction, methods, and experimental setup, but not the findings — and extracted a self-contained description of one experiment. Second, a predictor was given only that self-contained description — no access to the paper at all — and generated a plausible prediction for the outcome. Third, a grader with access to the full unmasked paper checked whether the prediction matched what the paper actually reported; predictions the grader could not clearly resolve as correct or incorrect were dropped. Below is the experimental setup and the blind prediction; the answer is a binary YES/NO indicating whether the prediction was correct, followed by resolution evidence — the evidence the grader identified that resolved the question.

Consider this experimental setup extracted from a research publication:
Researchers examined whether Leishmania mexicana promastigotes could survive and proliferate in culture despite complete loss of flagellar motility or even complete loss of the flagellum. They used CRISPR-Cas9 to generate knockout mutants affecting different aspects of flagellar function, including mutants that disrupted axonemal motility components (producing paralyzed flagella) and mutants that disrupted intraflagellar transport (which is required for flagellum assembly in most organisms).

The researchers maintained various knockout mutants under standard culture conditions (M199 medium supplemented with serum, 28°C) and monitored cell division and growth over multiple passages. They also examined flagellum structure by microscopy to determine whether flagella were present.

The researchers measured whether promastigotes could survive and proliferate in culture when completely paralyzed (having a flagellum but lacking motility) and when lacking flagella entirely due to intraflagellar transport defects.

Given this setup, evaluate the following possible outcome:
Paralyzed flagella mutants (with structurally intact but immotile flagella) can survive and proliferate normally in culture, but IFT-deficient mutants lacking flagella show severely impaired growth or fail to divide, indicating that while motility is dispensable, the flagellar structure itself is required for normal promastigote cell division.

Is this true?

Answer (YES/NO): NO